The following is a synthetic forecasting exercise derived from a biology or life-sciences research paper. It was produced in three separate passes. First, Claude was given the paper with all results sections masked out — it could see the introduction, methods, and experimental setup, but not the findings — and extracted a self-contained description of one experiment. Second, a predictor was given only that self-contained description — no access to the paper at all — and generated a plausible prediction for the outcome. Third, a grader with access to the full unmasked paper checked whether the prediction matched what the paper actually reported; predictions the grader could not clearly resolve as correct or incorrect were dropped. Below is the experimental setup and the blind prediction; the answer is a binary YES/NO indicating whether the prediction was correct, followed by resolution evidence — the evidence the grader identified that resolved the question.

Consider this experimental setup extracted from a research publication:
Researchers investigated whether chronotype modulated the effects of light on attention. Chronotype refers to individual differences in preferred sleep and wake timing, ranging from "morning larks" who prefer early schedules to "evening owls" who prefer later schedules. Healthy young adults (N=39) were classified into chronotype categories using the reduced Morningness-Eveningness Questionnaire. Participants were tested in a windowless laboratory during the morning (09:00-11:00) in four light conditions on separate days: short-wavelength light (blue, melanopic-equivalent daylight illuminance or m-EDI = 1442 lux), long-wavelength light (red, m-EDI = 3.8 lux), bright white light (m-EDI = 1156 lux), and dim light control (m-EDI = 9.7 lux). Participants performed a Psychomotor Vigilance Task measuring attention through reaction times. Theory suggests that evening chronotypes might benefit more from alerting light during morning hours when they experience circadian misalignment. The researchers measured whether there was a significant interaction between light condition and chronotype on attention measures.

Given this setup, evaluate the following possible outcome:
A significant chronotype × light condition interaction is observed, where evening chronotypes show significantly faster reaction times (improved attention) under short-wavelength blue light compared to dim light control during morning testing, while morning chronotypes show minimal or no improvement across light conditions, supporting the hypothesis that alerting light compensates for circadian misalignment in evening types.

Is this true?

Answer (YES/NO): NO